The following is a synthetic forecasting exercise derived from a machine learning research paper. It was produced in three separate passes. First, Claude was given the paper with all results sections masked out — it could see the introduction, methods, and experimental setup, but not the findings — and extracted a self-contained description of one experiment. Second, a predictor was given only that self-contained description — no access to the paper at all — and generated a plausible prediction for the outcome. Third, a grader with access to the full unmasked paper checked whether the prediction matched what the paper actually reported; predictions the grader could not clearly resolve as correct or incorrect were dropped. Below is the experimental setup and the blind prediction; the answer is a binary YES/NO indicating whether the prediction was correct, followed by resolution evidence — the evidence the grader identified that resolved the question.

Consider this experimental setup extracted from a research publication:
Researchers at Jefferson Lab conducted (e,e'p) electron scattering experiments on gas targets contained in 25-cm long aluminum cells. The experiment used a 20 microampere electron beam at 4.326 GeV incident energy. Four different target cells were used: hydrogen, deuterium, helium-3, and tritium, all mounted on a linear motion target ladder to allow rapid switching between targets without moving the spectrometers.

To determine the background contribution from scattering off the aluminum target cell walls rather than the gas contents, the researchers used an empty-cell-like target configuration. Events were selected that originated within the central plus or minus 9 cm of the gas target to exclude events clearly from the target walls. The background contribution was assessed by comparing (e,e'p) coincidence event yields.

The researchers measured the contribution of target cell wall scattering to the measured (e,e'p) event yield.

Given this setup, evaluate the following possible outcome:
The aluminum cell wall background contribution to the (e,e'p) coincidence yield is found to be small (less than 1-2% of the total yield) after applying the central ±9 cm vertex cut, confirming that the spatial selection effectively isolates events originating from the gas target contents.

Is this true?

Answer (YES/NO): YES